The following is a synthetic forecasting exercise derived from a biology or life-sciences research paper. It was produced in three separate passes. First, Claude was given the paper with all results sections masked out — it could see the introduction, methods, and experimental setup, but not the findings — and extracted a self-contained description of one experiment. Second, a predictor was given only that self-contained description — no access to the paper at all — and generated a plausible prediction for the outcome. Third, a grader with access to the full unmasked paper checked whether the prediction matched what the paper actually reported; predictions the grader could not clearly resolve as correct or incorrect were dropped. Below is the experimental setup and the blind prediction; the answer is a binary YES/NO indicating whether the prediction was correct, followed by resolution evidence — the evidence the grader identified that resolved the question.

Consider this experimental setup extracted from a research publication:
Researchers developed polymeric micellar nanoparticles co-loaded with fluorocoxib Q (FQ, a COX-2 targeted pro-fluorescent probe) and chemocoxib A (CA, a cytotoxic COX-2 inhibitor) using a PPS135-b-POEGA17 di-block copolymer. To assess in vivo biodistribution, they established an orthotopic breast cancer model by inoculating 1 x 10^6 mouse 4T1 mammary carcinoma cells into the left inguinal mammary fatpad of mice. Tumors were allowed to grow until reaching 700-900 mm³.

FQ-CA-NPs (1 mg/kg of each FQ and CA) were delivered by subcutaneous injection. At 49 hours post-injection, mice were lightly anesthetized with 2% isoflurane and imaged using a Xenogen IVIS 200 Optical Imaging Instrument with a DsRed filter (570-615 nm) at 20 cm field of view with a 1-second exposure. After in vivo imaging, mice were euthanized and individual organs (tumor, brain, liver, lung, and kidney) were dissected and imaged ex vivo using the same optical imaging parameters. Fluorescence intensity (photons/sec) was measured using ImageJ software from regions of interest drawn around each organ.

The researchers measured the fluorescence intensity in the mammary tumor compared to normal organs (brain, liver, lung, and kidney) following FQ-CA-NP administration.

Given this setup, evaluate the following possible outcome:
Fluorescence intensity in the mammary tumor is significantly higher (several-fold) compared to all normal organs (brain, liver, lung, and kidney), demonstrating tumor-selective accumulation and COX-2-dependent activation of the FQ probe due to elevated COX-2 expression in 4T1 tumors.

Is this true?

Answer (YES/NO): YES